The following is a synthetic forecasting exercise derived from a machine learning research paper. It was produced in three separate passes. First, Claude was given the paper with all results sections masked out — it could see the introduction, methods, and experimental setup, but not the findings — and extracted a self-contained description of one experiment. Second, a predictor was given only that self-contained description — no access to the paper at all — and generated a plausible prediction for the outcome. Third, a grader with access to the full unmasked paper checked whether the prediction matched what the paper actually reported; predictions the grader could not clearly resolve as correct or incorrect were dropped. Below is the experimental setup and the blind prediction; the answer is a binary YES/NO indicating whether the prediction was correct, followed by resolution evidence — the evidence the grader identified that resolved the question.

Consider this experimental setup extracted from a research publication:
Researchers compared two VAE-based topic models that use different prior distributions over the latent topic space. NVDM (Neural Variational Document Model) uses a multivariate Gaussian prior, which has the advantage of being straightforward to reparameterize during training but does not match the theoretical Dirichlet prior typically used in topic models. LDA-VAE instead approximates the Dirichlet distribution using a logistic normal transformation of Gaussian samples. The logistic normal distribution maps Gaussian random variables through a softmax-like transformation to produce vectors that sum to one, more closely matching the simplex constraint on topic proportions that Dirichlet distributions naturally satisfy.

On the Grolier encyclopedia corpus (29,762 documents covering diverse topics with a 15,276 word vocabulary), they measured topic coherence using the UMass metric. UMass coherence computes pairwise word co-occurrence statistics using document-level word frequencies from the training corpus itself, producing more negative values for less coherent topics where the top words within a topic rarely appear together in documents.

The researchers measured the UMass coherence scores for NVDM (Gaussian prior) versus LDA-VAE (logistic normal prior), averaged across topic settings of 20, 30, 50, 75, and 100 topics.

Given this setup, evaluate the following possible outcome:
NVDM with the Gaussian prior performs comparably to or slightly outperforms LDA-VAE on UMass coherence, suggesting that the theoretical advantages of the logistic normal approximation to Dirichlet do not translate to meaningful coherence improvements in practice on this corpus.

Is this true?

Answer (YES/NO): YES